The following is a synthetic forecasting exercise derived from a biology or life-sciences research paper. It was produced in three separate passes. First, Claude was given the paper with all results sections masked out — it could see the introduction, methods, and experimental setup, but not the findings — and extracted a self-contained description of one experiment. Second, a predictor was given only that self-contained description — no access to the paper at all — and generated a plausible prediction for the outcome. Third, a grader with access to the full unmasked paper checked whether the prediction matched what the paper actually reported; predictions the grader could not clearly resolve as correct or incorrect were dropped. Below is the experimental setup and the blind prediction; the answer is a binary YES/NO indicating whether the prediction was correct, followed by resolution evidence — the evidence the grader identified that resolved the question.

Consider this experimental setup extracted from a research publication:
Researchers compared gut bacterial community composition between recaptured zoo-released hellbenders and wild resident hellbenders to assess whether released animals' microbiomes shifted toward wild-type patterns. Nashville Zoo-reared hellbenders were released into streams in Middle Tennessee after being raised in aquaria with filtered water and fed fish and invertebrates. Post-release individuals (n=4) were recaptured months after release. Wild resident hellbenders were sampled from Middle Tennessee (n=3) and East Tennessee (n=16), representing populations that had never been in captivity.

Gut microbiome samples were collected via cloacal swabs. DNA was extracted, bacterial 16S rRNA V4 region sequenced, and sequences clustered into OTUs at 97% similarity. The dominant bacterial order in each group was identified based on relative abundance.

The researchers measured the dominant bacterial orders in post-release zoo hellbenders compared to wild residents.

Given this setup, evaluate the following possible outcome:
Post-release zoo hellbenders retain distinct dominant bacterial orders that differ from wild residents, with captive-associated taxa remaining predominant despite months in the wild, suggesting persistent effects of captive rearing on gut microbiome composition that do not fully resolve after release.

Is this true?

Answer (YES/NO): YES